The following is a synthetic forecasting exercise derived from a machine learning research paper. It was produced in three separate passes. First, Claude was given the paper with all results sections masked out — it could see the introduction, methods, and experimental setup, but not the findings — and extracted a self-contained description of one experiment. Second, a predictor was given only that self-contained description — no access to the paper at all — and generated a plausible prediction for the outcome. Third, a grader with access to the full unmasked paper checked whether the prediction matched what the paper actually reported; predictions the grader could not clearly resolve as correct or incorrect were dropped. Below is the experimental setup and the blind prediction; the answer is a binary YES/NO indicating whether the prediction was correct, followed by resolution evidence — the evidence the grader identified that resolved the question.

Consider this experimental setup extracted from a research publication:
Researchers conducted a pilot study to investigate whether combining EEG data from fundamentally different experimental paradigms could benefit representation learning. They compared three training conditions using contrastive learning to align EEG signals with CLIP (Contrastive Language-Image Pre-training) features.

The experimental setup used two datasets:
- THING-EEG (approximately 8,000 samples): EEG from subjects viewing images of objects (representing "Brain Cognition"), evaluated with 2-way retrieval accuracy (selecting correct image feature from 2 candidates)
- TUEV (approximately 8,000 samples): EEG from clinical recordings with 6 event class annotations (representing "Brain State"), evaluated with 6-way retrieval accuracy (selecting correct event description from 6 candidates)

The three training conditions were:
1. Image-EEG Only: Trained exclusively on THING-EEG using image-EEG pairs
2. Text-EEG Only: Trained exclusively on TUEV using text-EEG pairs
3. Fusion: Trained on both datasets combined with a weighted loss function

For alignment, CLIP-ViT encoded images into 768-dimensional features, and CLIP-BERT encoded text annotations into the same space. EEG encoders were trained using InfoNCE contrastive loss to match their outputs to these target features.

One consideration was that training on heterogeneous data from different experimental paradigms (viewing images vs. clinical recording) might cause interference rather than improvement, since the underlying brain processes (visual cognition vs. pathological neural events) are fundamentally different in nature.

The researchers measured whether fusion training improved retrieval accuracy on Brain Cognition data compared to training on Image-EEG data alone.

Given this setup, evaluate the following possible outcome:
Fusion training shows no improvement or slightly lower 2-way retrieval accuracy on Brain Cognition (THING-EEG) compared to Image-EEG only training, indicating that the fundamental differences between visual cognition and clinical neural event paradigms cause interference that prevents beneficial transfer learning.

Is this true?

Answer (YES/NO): NO